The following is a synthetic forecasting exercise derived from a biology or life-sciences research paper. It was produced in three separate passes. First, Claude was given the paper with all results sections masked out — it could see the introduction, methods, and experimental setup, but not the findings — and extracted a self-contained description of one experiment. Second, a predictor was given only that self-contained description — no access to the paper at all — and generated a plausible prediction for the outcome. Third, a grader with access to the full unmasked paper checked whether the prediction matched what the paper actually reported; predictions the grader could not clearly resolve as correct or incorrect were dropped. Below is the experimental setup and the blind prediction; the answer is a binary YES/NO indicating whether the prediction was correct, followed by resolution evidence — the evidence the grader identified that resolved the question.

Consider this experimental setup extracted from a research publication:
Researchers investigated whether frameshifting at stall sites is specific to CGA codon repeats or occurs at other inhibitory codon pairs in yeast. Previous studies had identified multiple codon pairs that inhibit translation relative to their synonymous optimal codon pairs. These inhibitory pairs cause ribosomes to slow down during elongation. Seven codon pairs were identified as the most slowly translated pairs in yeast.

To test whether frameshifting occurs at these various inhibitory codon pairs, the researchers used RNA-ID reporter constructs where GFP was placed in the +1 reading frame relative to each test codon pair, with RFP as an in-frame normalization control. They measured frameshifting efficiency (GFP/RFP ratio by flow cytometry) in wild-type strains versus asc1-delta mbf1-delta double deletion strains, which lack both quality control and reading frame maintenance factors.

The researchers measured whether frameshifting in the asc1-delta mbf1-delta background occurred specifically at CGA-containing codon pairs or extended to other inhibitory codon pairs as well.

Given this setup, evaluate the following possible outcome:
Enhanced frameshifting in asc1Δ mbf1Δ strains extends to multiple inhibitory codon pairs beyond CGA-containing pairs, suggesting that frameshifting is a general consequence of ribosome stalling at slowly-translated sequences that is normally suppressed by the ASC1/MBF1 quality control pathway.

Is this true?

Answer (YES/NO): YES